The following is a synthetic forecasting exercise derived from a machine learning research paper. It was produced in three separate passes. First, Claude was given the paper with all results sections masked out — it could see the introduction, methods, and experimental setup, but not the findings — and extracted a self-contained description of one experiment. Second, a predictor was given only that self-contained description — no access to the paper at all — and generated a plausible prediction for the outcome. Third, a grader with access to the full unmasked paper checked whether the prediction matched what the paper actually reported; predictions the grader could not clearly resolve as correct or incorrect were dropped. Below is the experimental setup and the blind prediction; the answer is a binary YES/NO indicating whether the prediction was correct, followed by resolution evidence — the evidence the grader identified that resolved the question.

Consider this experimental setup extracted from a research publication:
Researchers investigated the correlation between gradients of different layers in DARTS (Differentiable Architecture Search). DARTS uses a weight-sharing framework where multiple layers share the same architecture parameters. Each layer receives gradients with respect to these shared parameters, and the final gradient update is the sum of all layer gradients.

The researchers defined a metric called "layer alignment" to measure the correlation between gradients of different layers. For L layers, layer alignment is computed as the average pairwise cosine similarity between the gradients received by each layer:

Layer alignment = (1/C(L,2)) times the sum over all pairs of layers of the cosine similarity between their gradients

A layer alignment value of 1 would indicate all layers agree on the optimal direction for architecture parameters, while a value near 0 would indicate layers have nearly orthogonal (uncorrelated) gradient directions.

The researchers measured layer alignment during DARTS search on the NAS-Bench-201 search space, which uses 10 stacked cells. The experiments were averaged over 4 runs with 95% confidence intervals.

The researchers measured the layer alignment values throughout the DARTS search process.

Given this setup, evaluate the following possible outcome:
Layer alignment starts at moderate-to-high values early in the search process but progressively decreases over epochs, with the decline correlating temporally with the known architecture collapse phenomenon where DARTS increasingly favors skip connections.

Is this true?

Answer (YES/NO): NO